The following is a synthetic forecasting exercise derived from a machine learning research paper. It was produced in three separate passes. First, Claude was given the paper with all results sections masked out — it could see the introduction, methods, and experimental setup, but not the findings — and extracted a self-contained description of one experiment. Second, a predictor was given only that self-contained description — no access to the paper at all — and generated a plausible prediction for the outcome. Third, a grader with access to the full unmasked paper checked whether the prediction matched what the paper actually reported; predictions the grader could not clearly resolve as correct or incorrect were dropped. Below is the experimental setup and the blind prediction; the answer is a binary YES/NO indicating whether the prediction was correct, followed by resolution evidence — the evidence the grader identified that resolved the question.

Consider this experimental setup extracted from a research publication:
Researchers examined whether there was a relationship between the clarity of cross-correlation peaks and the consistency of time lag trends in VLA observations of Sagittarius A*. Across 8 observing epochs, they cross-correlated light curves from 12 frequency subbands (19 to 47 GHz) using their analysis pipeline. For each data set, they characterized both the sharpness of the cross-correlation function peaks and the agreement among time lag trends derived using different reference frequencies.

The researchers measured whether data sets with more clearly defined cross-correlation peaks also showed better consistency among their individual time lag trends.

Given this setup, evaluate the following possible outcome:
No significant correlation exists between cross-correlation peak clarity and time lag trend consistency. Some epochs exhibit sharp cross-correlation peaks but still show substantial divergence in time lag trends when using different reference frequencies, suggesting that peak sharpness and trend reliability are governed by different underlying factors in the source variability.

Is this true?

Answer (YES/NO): NO